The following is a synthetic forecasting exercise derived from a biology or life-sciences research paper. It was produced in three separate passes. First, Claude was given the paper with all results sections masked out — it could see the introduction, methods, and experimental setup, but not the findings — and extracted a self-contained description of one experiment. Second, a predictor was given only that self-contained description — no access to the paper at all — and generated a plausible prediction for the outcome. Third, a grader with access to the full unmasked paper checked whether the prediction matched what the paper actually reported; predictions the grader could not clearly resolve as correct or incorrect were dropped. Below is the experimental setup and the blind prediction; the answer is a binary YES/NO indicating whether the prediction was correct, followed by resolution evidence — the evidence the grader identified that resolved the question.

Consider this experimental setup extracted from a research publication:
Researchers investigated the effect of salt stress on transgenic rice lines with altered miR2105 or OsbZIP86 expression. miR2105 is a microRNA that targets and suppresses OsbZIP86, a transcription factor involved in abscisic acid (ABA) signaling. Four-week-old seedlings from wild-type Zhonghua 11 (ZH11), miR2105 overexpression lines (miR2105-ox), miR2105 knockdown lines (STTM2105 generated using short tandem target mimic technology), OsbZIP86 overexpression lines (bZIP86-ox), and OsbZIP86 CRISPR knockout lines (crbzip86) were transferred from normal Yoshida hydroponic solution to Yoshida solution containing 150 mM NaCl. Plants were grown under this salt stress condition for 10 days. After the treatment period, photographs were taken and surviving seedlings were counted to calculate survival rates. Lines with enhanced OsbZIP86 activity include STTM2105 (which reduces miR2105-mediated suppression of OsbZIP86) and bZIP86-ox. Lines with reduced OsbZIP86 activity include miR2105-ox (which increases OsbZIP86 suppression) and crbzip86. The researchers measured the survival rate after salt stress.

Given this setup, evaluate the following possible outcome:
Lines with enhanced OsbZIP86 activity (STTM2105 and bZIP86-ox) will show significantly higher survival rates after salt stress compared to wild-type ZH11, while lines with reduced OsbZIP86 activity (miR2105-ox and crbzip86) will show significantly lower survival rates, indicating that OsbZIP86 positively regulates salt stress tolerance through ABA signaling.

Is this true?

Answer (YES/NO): YES